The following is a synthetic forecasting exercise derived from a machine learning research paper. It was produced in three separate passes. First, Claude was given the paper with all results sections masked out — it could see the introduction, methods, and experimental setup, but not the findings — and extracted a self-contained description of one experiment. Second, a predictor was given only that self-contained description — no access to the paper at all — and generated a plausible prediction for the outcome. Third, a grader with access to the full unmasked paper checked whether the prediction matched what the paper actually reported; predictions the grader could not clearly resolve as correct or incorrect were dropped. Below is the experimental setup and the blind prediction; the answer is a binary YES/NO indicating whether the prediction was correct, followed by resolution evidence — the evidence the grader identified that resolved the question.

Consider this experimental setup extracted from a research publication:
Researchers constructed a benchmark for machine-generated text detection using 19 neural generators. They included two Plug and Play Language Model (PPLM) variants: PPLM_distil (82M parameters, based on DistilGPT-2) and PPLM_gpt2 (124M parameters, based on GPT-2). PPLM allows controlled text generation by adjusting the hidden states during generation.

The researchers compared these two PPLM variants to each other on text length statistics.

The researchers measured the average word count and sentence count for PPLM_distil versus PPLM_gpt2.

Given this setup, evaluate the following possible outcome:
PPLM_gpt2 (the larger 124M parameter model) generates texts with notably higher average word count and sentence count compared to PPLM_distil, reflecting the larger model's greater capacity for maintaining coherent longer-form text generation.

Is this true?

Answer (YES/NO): YES